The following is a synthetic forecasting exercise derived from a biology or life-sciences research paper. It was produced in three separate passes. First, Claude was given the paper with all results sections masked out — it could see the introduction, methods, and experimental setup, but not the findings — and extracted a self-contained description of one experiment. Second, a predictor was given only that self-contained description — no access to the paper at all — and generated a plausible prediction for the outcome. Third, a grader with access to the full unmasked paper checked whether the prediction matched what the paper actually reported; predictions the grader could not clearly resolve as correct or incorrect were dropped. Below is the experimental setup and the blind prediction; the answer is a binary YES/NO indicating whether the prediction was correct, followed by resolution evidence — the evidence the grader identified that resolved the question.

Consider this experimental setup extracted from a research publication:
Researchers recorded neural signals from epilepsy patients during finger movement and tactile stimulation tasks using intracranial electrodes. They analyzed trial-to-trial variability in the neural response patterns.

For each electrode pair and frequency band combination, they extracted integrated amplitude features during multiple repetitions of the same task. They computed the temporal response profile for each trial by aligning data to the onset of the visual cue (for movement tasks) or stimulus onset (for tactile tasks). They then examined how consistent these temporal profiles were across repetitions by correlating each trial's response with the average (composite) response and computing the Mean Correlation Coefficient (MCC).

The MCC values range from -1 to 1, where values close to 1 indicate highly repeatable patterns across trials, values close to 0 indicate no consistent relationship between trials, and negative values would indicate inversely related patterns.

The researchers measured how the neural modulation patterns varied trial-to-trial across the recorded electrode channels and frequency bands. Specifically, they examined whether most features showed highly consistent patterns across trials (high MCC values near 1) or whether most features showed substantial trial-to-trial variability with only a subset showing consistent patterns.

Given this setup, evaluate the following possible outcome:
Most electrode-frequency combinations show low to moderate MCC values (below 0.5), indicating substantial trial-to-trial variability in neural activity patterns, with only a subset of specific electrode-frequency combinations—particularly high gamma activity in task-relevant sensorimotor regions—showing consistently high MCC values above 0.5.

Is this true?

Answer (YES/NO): NO